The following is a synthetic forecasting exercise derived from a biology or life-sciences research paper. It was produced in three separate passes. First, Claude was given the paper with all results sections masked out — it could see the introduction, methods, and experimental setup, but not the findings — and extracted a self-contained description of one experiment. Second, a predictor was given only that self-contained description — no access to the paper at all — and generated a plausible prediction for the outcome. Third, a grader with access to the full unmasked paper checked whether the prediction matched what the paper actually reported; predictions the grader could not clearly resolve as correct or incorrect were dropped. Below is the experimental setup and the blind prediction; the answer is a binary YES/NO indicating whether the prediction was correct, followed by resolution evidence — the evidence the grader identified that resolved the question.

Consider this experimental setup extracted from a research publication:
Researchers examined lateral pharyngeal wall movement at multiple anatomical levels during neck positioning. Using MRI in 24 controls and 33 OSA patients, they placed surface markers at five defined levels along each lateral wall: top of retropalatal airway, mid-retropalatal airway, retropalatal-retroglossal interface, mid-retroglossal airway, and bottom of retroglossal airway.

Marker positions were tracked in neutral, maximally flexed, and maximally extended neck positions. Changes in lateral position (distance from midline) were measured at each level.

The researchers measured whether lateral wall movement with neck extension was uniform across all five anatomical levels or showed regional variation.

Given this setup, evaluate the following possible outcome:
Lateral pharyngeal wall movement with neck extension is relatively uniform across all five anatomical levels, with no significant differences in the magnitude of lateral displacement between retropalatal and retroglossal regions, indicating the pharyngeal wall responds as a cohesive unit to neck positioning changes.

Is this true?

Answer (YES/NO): NO